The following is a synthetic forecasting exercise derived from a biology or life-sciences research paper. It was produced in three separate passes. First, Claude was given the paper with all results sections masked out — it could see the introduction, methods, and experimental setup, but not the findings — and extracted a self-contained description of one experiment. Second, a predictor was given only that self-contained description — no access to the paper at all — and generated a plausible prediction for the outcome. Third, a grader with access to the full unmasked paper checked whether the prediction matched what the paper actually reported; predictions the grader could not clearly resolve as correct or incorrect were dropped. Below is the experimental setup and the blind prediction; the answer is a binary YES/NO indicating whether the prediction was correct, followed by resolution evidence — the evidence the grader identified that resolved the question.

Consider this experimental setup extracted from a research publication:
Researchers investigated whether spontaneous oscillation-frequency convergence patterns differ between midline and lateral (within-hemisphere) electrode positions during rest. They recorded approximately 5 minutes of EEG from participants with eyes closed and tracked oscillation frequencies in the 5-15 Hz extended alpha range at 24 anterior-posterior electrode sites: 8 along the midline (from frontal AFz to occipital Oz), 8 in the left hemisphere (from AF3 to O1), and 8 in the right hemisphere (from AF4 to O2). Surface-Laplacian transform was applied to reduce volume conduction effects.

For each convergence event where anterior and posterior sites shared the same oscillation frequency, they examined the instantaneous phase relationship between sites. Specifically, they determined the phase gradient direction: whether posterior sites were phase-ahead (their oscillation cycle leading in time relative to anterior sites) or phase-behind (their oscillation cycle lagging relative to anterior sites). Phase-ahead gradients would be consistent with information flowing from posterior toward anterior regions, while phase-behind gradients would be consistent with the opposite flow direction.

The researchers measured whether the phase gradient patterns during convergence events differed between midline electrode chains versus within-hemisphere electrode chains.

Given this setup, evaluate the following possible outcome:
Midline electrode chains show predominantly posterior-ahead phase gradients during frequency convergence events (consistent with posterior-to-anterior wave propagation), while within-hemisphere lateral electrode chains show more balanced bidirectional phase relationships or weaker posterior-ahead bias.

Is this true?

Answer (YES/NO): NO